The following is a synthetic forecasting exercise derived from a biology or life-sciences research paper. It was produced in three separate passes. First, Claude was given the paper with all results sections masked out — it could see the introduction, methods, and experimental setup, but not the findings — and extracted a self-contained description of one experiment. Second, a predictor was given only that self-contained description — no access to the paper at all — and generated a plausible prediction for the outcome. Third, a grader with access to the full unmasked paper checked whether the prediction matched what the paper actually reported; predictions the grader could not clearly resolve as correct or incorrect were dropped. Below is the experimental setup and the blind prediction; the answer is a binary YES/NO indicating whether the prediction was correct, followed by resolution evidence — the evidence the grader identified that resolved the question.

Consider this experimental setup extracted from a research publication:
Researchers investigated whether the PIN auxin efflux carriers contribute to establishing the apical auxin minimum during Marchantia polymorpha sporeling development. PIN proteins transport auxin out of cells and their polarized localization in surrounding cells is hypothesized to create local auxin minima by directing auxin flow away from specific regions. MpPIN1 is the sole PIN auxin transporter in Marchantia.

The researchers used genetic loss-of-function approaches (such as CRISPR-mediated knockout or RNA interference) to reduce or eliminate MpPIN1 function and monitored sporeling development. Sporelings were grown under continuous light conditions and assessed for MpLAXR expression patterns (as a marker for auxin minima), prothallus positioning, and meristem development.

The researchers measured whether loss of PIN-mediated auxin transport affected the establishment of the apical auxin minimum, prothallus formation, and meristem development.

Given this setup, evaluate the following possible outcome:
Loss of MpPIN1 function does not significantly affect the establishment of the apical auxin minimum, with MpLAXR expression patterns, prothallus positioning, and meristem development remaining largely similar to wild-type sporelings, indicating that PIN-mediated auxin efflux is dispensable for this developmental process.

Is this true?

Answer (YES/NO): NO